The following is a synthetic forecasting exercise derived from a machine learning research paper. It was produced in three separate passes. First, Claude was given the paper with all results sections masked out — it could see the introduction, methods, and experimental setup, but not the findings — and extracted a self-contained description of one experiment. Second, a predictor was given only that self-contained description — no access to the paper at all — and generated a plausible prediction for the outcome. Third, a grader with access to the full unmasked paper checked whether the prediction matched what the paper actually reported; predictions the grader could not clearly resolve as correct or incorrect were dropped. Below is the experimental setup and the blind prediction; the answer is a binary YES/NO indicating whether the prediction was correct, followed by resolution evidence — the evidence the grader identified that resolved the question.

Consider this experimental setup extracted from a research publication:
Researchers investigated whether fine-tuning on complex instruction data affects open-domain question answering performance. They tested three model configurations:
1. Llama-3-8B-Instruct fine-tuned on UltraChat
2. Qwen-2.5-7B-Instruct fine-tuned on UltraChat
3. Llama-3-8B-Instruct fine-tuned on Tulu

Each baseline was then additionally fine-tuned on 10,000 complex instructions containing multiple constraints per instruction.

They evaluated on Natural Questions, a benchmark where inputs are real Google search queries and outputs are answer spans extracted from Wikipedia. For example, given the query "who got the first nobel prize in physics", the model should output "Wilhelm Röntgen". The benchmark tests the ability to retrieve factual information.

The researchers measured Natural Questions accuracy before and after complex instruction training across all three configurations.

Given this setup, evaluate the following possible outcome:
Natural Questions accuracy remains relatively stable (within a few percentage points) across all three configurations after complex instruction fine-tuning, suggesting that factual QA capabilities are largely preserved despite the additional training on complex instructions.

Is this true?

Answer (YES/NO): YES